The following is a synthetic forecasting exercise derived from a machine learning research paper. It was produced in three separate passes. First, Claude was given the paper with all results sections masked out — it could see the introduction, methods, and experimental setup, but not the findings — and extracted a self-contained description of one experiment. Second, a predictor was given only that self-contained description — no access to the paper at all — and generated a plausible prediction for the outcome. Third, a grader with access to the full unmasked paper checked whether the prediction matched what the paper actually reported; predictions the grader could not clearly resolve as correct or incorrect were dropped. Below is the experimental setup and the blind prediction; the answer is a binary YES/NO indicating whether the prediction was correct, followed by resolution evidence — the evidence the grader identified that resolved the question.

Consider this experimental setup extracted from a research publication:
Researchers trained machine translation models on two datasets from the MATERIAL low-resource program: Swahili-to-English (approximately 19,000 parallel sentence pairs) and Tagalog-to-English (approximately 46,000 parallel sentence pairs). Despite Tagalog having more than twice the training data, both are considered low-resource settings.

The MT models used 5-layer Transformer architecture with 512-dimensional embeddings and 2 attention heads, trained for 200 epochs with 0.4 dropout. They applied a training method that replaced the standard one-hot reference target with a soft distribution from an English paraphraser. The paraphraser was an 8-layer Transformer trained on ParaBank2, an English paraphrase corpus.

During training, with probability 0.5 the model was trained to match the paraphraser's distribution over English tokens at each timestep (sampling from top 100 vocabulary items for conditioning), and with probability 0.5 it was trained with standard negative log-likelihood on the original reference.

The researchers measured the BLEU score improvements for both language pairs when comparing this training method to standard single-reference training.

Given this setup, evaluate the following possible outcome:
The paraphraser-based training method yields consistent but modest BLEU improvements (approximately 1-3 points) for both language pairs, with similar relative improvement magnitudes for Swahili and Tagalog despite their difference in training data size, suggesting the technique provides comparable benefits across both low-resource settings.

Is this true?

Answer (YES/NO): YES